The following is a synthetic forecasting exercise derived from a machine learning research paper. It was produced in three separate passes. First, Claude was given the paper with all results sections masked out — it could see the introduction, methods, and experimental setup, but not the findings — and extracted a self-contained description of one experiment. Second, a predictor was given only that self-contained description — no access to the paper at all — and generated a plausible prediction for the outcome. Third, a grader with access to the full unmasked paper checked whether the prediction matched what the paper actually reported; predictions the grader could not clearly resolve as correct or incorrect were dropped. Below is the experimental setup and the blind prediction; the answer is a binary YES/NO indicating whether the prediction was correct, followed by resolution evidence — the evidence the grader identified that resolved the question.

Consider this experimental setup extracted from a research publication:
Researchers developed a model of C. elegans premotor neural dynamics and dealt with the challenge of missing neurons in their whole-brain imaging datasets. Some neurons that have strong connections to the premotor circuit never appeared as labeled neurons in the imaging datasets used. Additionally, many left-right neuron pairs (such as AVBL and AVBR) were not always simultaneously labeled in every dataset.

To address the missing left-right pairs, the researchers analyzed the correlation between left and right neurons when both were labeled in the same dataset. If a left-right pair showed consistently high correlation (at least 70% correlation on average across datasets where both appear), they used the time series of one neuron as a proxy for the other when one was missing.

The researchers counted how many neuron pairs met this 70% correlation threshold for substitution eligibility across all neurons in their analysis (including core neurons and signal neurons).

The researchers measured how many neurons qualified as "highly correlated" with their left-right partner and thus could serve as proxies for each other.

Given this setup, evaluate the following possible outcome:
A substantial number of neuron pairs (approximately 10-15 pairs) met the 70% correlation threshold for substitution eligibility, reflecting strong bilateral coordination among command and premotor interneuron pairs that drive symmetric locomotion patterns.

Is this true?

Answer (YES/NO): YES